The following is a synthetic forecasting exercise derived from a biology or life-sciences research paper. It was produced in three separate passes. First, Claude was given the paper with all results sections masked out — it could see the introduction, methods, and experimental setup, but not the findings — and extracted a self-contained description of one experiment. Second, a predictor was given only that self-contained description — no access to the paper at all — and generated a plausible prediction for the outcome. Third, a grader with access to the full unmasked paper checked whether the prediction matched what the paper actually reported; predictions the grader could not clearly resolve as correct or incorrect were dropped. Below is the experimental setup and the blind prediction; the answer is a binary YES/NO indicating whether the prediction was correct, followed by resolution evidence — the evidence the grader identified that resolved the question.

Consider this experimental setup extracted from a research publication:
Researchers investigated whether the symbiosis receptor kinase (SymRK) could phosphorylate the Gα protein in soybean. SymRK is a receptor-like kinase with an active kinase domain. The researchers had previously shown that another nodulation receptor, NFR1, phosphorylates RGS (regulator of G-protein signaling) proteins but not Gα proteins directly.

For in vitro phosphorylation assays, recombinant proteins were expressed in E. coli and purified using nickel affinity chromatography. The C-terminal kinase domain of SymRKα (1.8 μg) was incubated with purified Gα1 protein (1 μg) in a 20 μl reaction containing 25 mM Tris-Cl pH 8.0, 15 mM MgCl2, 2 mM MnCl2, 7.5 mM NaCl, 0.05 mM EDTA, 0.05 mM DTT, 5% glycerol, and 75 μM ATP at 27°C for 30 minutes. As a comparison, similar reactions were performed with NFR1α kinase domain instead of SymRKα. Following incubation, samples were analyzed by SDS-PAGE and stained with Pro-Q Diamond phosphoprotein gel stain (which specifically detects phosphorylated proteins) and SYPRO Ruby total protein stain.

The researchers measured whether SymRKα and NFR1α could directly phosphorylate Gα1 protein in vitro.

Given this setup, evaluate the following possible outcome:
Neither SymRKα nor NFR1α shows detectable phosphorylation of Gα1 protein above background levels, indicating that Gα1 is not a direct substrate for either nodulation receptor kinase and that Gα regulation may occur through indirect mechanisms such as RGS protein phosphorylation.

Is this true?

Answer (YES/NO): NO